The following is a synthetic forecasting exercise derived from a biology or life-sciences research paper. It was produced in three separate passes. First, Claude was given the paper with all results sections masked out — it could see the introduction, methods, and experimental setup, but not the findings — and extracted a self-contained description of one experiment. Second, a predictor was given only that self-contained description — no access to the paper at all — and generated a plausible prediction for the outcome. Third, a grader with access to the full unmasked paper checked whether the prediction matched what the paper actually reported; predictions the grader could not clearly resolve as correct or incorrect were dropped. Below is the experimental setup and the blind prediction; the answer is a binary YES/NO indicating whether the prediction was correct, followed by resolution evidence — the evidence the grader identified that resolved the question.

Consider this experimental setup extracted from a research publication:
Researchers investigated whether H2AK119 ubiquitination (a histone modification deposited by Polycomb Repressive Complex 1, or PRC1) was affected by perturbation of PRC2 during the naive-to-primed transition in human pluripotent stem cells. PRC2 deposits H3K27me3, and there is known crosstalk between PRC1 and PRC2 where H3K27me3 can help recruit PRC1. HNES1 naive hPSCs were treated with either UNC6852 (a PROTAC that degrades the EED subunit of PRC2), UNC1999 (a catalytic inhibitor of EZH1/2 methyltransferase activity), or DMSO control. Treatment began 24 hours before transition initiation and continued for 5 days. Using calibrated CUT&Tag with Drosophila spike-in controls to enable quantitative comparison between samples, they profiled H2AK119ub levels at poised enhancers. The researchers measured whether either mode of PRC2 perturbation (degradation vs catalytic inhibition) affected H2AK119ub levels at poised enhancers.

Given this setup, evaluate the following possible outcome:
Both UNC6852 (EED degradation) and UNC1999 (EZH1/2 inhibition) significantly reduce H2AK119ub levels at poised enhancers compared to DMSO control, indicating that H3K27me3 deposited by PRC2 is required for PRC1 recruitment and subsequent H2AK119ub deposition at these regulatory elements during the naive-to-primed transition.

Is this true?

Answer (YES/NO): NO